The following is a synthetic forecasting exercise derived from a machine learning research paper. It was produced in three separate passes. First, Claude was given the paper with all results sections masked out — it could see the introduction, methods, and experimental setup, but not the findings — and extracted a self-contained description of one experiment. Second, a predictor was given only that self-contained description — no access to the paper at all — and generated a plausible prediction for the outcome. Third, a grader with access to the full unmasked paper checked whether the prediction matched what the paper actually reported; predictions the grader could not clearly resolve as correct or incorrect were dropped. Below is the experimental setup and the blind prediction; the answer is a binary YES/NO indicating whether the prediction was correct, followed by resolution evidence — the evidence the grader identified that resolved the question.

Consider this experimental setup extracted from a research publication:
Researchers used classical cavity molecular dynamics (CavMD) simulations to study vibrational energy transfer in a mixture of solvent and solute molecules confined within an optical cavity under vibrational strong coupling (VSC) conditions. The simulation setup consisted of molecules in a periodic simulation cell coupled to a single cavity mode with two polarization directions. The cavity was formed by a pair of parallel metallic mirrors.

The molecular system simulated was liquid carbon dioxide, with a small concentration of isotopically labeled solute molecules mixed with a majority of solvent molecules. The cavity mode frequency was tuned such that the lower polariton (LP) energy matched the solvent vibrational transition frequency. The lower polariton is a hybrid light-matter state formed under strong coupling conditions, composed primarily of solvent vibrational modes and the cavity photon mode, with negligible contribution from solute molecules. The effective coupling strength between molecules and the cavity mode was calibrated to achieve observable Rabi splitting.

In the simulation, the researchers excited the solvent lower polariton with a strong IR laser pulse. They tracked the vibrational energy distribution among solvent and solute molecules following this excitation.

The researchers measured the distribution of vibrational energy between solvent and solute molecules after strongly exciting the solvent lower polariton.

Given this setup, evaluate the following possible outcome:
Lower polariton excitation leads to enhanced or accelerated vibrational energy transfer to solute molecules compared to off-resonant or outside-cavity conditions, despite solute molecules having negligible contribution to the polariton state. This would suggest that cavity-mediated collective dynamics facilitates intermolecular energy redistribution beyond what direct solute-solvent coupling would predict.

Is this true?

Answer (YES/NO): YES